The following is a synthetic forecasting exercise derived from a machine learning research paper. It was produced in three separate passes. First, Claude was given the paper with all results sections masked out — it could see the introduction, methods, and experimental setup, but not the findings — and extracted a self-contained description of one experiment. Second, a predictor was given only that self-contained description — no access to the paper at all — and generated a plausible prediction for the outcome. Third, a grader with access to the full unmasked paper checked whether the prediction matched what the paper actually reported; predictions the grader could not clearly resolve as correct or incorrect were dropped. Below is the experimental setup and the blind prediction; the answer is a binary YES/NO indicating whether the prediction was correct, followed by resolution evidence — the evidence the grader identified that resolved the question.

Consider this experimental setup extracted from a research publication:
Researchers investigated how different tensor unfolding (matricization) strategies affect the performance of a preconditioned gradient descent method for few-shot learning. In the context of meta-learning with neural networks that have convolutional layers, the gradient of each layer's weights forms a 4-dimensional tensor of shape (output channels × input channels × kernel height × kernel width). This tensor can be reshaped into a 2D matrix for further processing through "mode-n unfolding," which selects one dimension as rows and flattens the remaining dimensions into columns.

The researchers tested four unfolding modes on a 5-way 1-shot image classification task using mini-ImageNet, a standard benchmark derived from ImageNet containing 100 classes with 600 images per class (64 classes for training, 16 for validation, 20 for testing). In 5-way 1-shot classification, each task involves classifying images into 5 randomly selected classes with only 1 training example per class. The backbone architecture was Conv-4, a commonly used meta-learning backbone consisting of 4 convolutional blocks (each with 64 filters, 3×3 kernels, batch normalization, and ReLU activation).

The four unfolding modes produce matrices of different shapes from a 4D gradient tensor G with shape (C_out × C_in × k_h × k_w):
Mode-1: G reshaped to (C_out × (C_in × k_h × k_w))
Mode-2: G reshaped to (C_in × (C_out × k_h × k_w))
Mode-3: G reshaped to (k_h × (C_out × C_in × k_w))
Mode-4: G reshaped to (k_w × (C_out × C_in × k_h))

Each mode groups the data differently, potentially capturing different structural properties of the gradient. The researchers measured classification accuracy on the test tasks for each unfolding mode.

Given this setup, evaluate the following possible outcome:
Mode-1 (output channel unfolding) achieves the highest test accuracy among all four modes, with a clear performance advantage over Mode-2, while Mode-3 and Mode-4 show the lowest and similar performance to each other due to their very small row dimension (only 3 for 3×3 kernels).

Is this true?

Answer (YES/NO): YES